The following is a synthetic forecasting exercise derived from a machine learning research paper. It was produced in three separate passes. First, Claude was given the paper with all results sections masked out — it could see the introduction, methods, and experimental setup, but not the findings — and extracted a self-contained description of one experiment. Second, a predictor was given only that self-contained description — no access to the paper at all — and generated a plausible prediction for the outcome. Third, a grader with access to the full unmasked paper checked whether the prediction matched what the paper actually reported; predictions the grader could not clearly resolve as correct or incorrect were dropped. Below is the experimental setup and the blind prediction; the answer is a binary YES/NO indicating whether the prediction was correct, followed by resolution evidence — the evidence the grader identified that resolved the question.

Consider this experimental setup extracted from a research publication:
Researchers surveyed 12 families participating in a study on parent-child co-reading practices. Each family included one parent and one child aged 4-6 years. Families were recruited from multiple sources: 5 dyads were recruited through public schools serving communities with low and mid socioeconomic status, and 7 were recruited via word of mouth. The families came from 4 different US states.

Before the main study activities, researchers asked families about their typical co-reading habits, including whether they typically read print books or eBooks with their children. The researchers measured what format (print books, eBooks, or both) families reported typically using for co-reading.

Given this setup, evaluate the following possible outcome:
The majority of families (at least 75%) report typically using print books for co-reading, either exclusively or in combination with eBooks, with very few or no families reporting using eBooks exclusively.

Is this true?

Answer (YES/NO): YES